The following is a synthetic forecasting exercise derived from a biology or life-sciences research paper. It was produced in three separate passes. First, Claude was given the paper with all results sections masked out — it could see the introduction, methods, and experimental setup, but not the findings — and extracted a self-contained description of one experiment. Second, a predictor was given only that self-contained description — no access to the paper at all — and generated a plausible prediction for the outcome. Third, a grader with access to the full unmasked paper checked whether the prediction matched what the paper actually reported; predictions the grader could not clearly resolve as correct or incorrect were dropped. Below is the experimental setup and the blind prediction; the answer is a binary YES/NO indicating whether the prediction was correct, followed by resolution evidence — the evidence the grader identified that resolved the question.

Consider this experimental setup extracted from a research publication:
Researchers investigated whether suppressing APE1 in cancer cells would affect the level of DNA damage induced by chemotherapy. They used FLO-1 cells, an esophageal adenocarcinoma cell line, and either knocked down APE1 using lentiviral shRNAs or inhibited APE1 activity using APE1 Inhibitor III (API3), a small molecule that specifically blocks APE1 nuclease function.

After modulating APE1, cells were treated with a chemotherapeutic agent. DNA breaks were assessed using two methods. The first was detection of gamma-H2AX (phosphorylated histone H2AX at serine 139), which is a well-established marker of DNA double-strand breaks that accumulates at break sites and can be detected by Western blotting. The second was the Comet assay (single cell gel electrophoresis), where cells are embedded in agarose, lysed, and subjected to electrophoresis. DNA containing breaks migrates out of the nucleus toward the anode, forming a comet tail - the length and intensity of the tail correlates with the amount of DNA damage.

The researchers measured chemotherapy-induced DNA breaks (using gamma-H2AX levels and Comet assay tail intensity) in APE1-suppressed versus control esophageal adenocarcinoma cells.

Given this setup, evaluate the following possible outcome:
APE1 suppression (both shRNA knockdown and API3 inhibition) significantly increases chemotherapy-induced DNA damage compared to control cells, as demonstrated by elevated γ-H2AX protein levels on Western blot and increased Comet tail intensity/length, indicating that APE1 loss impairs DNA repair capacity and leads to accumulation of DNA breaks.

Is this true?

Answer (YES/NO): NO